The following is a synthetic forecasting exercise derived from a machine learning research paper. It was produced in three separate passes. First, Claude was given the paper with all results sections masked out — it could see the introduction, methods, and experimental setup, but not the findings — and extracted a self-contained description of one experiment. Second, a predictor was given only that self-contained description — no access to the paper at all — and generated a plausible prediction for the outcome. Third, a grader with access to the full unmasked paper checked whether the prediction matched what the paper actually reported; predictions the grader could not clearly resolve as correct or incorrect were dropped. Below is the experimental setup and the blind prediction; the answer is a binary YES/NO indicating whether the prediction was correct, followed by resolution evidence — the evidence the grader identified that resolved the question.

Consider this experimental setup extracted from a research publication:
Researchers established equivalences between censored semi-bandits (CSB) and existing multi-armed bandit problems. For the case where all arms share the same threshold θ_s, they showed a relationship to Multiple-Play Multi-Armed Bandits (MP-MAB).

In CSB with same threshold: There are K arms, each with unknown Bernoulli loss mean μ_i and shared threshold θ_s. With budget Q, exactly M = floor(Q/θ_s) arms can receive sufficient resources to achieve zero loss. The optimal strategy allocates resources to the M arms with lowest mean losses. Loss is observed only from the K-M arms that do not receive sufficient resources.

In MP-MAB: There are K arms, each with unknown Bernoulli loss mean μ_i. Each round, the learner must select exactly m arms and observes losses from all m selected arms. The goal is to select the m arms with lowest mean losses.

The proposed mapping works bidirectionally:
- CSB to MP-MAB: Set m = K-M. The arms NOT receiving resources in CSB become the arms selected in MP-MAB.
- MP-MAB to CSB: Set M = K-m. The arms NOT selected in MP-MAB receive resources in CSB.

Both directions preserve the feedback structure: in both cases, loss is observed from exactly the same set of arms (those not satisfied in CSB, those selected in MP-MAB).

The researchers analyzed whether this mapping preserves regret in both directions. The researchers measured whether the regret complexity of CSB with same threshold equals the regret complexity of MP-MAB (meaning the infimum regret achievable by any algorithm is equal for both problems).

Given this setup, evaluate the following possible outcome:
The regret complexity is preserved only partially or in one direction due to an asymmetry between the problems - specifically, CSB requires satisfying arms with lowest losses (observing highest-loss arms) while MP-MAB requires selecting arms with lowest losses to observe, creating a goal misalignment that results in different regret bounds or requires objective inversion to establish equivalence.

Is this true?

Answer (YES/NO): NO